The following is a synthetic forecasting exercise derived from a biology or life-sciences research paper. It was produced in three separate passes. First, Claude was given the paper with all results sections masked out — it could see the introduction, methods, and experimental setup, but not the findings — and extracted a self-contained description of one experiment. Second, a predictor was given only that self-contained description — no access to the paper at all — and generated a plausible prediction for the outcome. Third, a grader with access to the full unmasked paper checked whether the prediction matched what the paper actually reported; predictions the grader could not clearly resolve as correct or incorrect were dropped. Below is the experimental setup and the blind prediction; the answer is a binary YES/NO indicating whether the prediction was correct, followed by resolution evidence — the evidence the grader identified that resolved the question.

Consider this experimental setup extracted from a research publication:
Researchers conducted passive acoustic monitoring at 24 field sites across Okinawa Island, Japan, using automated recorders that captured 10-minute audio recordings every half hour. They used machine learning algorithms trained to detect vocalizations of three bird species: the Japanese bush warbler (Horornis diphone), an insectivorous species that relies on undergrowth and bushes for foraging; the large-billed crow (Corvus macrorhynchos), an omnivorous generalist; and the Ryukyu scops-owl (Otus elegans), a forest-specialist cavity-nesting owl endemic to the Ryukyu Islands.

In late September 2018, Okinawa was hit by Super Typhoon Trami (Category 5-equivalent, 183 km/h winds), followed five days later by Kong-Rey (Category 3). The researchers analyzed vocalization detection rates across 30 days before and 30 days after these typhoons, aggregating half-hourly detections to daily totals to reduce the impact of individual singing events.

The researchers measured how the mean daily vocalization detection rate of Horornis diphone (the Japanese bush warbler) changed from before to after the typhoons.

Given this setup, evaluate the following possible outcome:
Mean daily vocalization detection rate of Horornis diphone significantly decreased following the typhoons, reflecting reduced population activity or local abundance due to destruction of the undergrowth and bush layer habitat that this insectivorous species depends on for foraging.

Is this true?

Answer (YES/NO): YES